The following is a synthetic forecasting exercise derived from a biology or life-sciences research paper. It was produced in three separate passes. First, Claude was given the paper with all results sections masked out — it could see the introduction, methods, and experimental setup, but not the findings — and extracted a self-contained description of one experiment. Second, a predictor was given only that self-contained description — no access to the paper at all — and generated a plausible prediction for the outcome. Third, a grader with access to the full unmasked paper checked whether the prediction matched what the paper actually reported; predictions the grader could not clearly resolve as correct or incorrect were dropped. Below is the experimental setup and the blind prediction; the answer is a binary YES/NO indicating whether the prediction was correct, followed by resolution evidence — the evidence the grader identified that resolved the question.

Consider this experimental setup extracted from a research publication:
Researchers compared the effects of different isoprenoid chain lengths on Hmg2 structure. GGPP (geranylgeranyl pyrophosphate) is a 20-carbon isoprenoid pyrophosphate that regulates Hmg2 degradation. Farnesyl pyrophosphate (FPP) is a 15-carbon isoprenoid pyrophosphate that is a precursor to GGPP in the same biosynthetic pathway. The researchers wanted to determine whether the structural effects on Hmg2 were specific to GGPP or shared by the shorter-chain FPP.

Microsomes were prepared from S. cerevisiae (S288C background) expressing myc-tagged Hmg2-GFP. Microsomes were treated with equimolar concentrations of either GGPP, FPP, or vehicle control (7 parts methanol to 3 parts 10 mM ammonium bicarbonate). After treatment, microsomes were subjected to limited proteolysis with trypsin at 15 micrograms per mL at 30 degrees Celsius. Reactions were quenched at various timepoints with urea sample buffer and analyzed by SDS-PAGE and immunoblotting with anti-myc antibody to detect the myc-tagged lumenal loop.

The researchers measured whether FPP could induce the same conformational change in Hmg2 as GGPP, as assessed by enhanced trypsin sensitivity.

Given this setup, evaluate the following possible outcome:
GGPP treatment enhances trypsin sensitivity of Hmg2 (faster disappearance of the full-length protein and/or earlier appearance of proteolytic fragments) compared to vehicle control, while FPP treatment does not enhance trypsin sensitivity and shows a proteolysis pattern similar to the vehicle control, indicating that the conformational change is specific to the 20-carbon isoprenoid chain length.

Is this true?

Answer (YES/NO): NO